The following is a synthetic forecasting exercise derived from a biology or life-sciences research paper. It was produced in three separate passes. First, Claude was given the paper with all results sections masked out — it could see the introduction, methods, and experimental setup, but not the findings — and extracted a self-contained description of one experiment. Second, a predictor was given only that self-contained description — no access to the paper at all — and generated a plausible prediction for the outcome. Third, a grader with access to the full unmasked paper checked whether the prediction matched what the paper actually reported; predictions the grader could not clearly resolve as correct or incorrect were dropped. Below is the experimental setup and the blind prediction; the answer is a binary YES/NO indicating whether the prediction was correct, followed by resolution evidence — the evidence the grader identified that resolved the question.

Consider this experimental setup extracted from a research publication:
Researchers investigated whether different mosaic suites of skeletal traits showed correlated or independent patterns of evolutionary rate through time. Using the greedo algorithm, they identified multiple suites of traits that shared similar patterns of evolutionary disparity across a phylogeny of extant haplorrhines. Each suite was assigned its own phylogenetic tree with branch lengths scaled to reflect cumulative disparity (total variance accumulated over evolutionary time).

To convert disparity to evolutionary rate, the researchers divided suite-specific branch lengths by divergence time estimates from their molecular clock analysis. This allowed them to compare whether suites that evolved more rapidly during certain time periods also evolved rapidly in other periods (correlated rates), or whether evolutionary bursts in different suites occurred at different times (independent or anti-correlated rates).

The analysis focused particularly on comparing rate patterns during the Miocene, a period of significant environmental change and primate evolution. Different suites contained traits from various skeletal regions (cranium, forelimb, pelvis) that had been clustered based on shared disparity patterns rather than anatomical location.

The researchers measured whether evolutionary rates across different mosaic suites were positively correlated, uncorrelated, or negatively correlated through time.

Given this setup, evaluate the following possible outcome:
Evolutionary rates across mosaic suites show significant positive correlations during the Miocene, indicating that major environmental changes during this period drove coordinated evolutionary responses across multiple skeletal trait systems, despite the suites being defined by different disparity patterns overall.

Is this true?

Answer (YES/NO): NO